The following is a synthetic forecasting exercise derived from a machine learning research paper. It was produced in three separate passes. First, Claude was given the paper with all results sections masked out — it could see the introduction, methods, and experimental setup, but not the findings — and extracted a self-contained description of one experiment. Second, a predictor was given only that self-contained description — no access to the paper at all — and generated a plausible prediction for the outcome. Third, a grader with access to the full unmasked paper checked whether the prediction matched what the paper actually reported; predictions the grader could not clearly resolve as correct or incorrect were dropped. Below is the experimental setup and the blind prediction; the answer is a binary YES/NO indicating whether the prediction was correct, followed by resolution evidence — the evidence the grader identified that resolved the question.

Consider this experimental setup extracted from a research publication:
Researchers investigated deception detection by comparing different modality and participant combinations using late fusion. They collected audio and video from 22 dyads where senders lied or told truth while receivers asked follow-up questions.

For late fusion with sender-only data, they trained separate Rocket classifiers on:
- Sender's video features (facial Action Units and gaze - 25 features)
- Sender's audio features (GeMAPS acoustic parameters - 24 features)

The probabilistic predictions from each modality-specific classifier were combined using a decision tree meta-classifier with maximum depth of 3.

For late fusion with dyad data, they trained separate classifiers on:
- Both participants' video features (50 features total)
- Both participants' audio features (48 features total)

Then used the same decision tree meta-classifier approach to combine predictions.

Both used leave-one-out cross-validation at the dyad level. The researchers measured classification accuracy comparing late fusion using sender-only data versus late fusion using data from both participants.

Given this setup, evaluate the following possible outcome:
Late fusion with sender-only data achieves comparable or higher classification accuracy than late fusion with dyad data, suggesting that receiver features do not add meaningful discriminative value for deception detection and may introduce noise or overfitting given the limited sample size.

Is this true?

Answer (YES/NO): NO